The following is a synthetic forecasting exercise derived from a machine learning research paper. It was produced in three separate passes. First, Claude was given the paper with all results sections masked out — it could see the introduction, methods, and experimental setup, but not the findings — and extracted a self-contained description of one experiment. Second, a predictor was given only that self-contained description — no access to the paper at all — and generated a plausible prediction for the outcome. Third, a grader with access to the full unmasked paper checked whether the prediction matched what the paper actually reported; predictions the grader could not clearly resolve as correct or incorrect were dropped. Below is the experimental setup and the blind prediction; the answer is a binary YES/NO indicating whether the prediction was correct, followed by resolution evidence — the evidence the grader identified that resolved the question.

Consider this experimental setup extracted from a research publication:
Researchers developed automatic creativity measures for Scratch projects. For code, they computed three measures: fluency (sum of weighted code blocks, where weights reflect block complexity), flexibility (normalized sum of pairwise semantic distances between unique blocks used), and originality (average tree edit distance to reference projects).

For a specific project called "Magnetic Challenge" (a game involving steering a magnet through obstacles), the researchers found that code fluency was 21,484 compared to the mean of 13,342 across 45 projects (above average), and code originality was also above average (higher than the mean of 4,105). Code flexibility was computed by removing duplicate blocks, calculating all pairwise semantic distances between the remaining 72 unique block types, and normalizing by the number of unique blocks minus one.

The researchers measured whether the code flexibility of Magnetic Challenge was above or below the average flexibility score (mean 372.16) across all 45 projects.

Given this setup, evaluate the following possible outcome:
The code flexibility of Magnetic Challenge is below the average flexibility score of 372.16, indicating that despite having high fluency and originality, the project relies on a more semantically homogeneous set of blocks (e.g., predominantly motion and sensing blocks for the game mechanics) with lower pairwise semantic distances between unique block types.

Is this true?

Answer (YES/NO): NO